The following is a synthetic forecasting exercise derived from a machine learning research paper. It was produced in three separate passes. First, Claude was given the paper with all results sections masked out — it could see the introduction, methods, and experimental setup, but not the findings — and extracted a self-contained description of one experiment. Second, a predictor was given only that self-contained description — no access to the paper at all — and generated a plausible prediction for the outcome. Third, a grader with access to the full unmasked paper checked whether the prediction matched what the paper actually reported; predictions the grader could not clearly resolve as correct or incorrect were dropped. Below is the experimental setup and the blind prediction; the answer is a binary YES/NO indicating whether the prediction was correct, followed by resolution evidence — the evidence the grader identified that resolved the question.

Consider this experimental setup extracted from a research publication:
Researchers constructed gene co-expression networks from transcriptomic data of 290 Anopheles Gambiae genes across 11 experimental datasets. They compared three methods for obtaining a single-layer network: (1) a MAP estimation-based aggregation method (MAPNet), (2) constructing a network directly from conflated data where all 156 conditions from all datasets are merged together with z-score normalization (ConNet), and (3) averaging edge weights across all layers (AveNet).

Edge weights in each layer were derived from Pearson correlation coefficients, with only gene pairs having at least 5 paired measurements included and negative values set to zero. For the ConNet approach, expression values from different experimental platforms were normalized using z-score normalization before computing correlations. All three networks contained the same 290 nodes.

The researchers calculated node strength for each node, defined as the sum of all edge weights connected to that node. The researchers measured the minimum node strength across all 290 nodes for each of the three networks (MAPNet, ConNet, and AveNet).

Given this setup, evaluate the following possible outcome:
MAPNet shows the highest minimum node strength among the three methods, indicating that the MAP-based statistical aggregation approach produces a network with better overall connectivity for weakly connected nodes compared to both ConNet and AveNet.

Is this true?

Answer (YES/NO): NO